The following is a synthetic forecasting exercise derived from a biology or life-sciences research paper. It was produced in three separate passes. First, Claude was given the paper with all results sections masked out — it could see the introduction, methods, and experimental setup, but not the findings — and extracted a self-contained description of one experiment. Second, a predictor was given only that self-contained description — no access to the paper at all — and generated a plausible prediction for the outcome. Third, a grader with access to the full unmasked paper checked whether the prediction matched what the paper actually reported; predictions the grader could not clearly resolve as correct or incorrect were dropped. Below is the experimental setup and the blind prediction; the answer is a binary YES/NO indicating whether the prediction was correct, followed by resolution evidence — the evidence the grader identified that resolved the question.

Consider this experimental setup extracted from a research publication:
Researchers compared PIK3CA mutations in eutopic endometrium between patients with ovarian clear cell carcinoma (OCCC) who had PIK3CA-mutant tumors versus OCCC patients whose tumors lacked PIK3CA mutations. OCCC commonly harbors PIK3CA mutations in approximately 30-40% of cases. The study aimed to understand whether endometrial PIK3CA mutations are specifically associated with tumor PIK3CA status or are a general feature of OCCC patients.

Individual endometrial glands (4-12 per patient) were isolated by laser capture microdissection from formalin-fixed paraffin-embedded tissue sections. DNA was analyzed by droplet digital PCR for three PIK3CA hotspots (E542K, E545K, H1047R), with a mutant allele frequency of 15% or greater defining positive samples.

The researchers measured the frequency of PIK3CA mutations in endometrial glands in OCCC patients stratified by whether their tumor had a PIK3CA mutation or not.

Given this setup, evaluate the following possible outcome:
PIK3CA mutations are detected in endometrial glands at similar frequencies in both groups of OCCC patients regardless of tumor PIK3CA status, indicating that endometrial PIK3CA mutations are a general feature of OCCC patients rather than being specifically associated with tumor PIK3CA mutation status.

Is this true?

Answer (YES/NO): NO